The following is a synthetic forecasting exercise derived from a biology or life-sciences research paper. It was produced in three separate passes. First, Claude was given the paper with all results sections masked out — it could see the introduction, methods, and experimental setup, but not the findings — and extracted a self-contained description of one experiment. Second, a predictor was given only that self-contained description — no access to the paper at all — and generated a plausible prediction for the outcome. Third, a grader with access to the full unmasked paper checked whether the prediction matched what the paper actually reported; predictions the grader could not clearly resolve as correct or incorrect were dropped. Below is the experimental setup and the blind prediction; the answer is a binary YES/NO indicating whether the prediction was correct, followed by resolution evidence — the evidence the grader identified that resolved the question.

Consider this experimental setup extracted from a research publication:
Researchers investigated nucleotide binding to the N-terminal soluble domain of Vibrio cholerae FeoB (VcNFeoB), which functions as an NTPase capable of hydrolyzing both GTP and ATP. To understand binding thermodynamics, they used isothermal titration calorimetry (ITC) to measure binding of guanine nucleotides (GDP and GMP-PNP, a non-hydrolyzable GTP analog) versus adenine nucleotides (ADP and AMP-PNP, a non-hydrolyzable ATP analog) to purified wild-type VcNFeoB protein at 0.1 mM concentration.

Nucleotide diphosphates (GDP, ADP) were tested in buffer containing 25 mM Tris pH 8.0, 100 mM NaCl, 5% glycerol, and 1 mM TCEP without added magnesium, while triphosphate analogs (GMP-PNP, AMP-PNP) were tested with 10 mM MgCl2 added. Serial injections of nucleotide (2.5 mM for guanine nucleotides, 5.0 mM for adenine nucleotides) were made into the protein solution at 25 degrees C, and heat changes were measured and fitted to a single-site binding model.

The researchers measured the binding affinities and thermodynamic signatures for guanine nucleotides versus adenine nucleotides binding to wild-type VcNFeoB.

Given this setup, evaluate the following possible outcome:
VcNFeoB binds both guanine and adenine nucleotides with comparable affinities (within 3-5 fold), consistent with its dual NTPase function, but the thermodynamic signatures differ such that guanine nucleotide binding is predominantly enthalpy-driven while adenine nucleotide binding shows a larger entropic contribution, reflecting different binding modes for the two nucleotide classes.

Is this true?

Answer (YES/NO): NO